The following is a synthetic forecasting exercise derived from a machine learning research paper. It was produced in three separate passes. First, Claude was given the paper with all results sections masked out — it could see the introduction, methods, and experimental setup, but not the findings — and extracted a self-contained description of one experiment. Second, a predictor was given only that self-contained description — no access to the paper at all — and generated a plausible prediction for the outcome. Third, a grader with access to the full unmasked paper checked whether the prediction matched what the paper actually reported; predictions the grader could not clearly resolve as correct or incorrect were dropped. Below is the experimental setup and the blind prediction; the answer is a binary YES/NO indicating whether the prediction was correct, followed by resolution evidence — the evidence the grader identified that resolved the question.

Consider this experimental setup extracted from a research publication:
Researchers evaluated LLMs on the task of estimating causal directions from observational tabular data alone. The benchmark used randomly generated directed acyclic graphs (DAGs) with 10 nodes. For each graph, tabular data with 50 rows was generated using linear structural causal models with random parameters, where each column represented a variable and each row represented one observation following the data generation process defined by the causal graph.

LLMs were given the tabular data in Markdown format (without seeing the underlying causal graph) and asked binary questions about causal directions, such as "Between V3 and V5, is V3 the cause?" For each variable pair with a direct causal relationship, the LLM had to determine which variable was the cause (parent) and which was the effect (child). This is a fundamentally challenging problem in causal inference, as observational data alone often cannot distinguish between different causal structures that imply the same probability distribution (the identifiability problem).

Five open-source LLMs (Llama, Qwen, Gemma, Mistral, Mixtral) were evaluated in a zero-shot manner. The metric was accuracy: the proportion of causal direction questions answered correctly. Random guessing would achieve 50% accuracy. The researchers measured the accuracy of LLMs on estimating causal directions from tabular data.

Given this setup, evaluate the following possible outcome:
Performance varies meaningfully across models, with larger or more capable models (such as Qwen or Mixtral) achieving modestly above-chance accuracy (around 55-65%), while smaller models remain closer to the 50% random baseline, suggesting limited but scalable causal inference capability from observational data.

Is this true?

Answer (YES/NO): NO